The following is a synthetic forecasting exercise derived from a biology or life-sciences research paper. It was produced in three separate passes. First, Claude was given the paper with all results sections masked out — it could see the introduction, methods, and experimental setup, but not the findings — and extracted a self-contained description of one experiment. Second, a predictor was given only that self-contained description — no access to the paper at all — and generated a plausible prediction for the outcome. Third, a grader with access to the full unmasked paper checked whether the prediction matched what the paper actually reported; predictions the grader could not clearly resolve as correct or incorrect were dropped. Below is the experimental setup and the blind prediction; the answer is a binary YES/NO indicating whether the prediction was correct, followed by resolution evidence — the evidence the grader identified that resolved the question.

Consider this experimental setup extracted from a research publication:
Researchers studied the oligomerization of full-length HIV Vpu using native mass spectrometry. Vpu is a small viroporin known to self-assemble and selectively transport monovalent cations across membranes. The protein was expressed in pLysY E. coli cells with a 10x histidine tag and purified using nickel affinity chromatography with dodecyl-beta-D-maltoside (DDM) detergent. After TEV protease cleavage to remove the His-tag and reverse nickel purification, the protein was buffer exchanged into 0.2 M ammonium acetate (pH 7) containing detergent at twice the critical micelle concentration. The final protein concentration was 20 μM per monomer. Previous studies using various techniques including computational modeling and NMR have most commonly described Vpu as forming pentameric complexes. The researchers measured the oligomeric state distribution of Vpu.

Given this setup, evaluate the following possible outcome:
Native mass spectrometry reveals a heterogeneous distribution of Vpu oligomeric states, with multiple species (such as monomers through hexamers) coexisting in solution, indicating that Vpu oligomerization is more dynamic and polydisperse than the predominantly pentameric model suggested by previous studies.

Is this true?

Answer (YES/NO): YES